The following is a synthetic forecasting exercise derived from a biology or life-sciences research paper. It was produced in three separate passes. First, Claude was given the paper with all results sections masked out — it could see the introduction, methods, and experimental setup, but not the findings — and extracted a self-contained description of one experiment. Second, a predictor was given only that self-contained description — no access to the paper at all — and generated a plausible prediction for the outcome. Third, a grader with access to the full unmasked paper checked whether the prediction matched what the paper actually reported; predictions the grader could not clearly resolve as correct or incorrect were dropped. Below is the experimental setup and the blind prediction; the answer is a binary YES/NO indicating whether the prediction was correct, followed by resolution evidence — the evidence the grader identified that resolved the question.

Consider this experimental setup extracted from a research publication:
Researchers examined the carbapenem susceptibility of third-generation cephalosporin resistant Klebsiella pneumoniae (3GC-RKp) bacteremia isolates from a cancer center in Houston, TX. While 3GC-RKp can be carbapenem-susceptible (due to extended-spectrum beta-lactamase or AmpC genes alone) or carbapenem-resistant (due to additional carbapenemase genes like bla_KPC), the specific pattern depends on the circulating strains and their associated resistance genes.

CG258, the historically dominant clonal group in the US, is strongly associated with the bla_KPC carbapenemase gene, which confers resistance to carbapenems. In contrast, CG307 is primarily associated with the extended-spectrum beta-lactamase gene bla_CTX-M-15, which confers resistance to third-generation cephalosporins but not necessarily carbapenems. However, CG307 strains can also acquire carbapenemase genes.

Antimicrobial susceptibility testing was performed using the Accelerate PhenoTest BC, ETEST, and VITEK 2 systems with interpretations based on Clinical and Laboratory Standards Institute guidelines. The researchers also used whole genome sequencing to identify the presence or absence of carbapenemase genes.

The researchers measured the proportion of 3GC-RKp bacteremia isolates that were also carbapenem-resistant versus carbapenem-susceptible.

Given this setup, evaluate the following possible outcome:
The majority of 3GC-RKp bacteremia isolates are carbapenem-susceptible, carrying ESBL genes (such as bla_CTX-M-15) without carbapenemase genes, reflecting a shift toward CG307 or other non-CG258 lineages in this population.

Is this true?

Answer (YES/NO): YES